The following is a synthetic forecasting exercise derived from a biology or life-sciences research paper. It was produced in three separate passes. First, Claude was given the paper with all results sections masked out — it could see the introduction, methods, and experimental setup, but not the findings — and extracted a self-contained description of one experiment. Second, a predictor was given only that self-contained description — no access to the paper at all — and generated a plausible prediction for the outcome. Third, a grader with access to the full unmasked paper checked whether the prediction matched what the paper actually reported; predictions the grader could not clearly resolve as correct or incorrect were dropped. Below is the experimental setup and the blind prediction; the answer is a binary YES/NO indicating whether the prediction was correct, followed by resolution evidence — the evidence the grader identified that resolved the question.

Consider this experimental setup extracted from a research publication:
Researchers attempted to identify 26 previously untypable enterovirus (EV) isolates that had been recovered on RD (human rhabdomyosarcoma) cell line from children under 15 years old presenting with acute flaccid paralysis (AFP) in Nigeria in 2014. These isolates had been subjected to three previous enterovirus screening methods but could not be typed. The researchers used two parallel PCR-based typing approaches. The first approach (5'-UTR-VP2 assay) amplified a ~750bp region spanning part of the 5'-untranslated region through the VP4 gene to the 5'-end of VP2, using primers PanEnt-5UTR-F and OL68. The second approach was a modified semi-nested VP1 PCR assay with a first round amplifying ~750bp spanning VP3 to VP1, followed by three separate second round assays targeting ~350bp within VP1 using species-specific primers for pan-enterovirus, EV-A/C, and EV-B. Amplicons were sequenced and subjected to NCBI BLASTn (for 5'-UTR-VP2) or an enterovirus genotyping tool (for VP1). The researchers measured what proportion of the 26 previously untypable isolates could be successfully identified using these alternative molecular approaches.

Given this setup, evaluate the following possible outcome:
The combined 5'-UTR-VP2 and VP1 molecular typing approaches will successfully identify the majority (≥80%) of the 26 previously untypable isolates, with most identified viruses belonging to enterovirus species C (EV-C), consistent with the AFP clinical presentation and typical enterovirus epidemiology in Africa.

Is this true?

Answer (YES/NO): NO